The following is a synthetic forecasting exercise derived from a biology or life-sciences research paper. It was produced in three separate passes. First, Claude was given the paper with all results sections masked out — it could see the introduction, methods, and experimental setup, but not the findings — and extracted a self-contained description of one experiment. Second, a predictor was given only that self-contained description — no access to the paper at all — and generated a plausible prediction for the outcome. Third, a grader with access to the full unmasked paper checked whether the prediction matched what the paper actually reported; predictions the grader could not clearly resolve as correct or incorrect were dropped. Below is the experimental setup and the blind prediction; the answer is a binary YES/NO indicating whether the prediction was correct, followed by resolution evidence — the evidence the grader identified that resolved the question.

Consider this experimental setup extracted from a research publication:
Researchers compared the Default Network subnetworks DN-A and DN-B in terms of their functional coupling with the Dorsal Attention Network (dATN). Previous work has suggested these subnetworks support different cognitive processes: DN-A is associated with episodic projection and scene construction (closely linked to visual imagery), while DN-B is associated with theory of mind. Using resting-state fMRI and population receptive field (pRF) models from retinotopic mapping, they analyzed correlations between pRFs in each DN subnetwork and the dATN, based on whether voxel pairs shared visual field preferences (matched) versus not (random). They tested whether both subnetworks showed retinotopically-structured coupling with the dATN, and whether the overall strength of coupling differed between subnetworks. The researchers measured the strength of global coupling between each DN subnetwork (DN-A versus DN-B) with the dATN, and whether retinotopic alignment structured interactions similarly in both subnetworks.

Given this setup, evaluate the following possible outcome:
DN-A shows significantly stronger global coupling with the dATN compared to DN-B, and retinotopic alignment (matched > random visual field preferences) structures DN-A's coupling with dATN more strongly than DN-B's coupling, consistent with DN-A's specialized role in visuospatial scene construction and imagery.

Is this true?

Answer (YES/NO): NO